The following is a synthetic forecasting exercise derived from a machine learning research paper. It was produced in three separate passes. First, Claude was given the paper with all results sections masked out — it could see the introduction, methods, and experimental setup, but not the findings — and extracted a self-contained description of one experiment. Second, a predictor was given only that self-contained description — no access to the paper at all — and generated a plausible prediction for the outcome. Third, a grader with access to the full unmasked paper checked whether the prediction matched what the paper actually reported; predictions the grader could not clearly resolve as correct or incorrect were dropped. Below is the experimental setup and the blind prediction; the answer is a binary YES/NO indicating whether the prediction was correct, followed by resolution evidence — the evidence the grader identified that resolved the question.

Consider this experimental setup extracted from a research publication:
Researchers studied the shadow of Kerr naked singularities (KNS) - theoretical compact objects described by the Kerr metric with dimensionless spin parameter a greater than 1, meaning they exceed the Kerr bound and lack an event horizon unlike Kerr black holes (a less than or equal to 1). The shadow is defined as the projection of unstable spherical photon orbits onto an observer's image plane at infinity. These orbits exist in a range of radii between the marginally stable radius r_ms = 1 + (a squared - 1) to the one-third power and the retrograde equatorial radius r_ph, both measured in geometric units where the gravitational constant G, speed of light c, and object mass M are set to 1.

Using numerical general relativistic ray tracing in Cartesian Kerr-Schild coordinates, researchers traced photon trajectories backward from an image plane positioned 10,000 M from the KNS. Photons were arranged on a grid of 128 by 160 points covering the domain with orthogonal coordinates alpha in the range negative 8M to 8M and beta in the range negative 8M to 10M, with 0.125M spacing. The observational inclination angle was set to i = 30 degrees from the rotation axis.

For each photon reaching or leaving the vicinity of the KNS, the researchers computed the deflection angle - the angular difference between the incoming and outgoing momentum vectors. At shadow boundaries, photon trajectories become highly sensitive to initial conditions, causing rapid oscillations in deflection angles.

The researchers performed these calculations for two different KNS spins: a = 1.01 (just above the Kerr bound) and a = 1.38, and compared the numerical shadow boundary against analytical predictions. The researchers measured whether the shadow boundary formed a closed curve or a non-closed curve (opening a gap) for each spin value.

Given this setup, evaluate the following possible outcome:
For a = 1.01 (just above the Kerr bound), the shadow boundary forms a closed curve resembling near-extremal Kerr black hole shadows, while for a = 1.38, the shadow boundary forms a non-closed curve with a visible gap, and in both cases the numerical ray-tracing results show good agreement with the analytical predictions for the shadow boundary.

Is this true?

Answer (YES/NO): YES